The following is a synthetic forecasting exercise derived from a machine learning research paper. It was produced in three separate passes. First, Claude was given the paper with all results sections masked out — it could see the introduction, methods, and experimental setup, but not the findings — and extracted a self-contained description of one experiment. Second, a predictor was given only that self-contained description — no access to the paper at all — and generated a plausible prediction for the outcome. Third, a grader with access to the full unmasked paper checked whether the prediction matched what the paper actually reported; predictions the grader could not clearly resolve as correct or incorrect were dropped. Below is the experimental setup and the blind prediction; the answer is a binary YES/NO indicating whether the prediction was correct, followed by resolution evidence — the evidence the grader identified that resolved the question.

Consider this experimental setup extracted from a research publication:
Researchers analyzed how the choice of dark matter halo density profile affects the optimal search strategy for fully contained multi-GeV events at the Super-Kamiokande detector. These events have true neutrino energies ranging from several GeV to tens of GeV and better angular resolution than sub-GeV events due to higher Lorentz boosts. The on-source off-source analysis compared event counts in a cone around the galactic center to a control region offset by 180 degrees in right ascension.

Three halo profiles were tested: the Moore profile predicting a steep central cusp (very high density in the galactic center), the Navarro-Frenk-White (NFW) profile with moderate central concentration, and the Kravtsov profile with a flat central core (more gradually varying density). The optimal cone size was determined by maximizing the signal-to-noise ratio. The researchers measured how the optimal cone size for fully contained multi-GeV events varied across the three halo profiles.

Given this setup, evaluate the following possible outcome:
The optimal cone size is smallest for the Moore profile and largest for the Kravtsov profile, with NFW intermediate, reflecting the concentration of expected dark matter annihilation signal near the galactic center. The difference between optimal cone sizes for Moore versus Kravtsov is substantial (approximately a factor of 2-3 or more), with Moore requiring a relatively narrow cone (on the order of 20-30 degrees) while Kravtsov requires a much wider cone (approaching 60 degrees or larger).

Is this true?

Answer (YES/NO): YES